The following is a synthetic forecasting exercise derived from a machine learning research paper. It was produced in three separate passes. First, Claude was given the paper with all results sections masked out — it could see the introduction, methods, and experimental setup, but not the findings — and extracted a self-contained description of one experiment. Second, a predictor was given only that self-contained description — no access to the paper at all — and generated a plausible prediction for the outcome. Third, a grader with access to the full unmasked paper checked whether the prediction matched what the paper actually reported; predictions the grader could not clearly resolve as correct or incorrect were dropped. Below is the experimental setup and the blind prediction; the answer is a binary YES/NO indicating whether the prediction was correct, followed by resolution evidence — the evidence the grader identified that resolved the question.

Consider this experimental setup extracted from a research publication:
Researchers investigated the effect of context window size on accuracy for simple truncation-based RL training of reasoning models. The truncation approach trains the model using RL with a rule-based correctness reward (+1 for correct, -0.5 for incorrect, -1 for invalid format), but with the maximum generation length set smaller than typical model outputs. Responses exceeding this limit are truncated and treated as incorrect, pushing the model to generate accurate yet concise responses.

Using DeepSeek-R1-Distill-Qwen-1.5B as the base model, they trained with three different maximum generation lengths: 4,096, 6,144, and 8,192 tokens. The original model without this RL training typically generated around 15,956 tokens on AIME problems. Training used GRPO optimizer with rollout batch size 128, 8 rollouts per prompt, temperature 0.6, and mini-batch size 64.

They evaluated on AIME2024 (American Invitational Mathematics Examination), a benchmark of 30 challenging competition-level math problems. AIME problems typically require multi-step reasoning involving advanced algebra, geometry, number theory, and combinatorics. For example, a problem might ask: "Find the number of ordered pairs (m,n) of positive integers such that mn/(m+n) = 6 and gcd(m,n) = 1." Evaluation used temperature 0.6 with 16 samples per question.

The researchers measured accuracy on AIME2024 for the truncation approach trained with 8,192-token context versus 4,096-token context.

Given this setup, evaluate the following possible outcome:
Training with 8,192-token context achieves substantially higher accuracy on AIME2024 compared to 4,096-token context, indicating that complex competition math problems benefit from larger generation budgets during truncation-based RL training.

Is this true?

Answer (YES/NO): YES